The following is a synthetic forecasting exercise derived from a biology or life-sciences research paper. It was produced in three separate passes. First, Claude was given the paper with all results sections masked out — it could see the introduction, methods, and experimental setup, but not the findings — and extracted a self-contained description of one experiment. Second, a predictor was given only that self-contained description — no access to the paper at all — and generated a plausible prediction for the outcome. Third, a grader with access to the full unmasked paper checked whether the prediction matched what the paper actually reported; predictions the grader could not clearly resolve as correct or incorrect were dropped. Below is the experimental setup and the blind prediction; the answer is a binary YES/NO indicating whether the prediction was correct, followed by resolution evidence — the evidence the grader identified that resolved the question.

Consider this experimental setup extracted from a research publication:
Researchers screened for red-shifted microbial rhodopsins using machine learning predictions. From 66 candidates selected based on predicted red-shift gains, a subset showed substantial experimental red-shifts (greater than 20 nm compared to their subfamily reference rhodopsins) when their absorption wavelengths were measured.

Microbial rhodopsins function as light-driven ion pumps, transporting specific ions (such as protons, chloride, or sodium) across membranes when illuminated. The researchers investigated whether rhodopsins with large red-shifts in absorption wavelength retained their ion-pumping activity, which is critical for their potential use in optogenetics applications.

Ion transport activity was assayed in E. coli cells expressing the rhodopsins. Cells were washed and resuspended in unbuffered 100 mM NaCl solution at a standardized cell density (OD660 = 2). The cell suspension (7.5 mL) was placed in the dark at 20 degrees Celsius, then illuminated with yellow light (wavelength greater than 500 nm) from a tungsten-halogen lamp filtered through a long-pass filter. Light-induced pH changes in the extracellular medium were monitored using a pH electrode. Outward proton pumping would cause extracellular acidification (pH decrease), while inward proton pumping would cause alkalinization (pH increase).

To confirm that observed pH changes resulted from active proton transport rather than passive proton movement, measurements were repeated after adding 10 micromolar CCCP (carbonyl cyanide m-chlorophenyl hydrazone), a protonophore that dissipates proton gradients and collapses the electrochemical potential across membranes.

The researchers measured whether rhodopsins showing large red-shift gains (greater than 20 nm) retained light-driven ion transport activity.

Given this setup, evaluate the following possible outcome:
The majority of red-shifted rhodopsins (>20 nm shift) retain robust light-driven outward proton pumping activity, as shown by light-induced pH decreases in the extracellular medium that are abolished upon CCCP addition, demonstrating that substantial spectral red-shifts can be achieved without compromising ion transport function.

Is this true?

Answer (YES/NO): NO